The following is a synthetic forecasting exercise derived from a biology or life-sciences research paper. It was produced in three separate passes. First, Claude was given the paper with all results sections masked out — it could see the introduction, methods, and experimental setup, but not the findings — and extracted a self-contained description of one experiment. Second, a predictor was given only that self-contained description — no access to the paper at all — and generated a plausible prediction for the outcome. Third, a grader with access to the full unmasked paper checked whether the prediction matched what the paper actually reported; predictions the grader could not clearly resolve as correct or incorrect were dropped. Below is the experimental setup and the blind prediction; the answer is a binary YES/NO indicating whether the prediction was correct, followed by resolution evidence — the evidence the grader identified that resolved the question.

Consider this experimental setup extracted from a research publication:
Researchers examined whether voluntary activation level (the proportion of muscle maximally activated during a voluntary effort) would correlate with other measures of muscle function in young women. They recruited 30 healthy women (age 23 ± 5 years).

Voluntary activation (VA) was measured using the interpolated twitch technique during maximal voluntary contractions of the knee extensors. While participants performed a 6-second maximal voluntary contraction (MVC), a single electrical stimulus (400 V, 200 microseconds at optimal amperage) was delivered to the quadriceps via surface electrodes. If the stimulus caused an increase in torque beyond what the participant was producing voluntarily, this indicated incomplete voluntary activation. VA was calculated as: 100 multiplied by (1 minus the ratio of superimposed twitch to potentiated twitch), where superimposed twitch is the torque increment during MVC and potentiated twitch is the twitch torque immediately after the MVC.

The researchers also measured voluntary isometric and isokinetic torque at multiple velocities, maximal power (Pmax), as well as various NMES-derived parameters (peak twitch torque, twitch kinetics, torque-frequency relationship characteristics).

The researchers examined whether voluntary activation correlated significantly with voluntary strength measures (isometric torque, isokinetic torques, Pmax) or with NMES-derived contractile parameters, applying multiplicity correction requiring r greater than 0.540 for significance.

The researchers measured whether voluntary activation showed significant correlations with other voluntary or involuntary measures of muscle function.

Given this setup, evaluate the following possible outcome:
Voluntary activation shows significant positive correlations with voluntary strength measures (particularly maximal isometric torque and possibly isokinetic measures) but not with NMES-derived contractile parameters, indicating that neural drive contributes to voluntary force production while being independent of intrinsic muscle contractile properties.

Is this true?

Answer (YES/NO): NO